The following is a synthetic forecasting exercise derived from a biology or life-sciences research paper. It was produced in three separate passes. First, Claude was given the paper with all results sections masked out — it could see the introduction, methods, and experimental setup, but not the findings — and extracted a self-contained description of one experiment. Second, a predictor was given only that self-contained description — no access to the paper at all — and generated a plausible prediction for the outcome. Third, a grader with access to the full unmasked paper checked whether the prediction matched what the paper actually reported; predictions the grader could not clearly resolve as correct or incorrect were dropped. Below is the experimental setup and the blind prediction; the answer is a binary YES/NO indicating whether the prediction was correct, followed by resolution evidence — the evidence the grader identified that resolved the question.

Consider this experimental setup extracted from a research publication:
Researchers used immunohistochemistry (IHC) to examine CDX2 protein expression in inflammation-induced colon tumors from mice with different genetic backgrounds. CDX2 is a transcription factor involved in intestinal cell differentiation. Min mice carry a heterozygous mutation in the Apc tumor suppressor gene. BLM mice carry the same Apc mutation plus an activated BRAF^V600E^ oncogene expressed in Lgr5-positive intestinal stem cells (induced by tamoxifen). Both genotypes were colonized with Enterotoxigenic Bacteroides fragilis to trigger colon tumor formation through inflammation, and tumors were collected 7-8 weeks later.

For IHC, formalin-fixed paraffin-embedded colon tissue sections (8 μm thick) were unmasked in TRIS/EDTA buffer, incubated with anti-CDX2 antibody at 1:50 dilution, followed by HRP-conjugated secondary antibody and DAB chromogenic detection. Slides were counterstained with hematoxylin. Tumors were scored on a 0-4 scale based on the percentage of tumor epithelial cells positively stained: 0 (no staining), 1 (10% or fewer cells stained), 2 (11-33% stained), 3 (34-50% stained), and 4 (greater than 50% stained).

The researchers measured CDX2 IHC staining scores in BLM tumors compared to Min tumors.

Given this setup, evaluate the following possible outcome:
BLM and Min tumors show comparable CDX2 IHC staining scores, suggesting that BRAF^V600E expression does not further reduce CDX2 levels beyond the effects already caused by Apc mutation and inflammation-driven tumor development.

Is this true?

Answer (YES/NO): NO